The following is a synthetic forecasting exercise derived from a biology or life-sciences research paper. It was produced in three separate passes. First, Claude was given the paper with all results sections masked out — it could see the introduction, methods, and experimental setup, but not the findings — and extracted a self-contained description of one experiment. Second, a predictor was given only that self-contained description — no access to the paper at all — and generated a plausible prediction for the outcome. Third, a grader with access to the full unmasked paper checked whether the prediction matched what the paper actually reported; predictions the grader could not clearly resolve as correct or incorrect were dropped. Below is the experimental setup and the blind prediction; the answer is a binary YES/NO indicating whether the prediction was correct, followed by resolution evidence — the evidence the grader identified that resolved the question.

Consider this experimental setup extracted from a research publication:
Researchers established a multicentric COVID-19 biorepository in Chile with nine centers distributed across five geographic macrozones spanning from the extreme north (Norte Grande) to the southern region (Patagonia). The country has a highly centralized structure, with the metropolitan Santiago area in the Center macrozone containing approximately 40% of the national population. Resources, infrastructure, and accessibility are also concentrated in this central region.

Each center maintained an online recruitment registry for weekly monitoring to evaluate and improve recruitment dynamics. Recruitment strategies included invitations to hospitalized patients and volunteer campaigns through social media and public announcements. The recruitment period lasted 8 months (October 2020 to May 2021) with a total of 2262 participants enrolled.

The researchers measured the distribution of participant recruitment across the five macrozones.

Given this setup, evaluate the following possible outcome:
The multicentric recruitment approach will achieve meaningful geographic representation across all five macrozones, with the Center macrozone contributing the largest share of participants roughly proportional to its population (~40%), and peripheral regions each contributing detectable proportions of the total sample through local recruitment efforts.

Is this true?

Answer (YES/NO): NO